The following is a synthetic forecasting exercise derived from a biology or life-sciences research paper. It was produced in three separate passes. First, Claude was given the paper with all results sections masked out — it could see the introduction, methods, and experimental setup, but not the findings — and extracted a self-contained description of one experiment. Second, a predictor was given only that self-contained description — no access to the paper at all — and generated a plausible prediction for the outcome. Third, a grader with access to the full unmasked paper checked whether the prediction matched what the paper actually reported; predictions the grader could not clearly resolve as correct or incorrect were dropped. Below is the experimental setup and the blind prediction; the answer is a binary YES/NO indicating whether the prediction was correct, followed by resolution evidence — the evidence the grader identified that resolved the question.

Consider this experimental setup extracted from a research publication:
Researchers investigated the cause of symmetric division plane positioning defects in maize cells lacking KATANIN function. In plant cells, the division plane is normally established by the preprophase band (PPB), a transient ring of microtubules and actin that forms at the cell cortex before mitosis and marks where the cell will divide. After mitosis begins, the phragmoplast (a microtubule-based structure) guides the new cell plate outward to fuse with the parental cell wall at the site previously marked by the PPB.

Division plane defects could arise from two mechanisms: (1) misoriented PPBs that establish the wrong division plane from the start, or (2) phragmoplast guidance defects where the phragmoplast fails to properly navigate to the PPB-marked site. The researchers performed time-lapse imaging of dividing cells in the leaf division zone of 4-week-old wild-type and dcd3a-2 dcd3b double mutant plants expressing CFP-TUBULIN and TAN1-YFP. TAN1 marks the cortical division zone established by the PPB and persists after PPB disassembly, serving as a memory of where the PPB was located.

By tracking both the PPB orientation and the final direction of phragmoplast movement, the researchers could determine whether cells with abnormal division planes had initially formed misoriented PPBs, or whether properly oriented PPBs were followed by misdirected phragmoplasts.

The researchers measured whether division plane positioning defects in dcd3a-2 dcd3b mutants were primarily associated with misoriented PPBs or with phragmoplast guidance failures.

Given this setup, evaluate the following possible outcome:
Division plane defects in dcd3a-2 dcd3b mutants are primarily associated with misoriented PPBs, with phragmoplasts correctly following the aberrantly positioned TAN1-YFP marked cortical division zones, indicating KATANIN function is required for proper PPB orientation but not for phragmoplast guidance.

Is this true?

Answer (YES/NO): YES